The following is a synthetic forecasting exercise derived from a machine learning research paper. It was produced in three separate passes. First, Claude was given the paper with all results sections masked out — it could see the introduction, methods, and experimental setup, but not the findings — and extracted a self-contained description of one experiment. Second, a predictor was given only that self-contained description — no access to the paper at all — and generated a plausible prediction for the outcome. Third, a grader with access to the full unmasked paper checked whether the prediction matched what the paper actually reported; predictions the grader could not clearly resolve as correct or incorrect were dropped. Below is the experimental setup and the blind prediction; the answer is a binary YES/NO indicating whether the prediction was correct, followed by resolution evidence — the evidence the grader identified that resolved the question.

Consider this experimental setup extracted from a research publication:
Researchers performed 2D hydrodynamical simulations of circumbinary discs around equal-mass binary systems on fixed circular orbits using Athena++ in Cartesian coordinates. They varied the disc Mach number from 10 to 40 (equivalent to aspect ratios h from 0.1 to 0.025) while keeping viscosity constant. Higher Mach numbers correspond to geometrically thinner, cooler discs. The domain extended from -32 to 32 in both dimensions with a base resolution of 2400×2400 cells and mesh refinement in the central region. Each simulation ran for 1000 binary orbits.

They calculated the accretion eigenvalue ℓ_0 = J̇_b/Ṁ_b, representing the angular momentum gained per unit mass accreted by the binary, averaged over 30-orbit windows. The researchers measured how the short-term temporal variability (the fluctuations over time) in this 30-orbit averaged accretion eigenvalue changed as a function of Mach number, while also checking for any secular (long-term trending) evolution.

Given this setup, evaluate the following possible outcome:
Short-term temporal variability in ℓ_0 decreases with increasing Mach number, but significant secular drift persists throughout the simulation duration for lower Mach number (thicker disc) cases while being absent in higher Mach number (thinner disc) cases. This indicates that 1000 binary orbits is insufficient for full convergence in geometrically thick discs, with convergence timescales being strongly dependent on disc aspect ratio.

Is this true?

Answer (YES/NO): NO